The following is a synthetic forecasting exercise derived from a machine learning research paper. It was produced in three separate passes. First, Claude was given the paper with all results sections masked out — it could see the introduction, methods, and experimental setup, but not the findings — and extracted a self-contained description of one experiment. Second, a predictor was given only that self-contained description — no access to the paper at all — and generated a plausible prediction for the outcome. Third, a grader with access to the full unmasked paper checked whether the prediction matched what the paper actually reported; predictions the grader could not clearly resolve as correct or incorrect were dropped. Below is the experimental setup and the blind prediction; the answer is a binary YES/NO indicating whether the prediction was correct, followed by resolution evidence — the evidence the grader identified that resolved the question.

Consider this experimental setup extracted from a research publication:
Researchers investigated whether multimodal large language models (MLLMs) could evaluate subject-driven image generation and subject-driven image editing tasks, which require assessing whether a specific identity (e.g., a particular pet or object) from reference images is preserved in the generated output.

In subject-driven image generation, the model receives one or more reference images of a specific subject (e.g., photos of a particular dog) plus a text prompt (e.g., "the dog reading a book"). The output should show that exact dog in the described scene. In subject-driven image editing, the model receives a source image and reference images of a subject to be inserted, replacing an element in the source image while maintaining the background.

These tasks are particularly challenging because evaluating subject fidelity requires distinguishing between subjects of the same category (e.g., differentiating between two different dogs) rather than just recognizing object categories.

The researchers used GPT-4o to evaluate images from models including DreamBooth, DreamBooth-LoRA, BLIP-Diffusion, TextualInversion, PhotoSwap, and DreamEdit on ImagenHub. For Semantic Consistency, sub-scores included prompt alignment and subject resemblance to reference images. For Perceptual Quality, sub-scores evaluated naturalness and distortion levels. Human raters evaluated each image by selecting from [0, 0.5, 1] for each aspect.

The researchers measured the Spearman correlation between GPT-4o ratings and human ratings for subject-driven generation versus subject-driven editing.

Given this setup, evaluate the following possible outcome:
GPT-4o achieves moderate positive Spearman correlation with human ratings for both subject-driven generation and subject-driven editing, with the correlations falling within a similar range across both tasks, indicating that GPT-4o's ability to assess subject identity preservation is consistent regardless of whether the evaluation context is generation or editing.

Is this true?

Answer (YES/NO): NO